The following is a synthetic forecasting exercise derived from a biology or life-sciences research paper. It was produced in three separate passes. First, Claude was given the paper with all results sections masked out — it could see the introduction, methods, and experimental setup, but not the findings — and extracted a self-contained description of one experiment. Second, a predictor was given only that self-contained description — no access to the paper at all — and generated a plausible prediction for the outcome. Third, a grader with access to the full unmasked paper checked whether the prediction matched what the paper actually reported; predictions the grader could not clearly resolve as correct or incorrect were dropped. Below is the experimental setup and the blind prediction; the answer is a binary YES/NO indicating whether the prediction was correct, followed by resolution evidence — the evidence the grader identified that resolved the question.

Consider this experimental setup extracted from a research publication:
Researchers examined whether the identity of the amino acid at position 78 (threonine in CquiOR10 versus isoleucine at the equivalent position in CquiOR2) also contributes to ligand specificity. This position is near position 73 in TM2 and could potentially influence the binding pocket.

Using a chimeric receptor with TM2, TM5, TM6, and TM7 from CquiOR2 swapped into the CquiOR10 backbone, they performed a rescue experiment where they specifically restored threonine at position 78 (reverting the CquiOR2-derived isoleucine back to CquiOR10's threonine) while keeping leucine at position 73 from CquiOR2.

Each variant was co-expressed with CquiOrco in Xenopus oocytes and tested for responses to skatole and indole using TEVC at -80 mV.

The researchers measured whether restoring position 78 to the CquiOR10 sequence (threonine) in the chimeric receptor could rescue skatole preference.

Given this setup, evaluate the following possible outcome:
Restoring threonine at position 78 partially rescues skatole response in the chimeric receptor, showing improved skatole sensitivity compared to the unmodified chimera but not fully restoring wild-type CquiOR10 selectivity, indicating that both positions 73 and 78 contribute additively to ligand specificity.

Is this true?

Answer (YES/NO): NO